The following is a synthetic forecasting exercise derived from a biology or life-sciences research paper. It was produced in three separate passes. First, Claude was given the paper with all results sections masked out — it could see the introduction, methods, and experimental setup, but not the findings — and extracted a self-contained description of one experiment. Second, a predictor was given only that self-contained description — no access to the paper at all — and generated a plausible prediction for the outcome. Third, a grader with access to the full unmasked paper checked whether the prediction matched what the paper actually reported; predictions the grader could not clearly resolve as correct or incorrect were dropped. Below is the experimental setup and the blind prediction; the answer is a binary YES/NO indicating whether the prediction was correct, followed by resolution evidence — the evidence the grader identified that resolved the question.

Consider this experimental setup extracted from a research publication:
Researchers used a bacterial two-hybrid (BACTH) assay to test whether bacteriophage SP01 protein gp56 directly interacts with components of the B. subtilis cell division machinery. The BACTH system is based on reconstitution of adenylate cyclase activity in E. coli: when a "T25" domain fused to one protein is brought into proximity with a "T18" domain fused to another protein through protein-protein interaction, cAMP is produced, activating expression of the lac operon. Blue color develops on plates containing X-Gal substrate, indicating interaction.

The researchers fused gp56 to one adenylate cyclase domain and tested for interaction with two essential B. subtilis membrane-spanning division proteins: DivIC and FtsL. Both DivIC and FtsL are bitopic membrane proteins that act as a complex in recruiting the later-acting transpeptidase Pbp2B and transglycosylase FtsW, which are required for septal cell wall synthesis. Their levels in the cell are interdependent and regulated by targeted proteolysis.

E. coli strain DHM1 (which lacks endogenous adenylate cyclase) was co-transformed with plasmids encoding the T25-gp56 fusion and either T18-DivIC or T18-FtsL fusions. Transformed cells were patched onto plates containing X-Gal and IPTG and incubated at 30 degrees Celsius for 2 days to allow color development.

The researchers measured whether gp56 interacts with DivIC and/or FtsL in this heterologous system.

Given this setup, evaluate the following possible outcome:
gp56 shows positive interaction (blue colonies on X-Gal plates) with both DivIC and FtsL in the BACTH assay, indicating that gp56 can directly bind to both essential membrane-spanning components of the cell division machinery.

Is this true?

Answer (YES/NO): YES